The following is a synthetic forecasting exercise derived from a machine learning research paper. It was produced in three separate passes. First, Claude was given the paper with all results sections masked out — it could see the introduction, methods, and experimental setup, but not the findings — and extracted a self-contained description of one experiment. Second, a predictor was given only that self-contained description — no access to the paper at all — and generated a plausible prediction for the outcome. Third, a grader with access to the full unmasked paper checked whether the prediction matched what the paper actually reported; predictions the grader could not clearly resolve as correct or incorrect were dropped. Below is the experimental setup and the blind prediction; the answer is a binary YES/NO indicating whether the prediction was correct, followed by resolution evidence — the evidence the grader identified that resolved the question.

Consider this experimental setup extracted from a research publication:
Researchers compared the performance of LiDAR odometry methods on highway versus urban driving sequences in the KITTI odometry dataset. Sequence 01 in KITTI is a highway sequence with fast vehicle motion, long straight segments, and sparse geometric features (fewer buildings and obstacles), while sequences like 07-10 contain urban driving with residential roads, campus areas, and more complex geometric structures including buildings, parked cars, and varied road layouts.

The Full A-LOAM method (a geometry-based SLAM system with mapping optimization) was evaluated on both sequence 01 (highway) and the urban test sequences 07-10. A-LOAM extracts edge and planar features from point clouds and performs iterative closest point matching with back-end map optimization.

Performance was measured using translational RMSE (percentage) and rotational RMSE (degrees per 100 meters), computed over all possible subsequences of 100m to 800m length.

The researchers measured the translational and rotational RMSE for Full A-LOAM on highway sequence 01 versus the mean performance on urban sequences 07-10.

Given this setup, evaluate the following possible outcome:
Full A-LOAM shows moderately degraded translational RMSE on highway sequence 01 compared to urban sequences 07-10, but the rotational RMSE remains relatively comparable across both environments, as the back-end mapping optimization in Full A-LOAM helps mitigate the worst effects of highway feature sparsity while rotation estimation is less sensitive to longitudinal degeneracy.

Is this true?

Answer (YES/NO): NO